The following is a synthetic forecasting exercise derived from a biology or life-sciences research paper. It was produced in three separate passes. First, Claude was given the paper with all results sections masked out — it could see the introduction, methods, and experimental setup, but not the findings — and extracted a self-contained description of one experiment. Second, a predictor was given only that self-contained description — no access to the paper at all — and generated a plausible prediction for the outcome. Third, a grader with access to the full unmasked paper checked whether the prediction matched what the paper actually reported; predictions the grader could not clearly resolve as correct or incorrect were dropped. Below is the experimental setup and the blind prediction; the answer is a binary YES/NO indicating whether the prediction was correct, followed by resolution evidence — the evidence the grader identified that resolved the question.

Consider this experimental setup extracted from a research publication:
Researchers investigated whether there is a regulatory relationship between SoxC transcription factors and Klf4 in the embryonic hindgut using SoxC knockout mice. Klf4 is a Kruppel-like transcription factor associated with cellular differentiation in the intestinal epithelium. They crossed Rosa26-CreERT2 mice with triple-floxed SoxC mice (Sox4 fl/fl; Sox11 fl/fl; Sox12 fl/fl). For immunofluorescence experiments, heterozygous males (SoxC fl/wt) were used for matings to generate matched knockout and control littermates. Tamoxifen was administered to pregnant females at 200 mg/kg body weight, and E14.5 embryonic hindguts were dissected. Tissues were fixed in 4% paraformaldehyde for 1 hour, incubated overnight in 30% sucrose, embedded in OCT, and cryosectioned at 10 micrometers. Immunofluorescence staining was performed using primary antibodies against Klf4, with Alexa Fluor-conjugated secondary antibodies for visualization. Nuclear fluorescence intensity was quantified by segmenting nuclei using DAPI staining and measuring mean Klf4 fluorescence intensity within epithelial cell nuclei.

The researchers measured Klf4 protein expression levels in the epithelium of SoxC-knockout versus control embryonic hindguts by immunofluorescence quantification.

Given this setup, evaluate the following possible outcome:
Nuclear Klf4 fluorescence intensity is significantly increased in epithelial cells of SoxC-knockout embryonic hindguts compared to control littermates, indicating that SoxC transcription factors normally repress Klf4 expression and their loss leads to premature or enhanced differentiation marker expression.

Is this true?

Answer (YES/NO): YES